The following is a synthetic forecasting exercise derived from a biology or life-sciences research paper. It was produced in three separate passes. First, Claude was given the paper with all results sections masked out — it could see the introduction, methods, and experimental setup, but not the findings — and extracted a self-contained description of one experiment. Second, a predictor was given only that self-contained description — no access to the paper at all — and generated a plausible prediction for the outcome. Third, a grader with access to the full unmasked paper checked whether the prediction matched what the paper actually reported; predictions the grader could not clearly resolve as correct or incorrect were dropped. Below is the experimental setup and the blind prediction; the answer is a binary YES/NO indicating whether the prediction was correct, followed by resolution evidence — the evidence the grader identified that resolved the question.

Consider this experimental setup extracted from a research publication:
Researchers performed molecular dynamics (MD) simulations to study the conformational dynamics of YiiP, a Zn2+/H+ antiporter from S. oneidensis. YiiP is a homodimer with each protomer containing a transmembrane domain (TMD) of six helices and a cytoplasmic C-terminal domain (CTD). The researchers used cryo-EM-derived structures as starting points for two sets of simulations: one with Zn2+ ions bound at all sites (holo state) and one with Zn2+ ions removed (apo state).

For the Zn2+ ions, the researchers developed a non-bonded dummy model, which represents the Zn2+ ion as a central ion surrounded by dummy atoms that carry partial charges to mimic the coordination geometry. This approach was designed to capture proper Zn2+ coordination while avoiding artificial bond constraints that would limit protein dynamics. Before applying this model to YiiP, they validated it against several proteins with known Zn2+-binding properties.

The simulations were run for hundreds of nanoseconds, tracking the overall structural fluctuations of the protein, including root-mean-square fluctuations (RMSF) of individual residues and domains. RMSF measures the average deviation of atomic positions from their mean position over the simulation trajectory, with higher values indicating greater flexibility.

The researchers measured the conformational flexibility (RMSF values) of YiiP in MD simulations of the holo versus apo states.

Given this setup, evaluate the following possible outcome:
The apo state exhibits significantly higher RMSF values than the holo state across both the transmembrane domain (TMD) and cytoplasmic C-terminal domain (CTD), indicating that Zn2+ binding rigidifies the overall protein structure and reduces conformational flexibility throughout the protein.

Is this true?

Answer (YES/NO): NO